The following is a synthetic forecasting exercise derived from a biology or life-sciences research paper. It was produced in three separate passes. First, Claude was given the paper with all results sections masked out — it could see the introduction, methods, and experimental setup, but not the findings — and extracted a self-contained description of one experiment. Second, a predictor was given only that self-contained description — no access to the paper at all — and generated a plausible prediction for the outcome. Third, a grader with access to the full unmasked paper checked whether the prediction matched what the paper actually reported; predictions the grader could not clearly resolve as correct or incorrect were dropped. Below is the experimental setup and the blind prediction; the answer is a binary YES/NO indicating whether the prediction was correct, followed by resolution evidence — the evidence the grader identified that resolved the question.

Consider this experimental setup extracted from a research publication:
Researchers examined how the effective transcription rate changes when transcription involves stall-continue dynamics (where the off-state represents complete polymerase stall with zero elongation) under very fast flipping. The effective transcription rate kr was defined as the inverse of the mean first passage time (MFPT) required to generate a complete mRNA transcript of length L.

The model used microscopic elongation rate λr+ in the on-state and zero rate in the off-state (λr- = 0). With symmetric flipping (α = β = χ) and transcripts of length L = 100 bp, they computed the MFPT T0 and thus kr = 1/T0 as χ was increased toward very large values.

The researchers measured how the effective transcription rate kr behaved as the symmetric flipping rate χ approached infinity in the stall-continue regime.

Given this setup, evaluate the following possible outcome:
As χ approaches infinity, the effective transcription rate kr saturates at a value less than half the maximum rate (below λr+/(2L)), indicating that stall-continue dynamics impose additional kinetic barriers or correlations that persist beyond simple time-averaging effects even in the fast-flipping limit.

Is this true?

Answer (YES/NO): NO